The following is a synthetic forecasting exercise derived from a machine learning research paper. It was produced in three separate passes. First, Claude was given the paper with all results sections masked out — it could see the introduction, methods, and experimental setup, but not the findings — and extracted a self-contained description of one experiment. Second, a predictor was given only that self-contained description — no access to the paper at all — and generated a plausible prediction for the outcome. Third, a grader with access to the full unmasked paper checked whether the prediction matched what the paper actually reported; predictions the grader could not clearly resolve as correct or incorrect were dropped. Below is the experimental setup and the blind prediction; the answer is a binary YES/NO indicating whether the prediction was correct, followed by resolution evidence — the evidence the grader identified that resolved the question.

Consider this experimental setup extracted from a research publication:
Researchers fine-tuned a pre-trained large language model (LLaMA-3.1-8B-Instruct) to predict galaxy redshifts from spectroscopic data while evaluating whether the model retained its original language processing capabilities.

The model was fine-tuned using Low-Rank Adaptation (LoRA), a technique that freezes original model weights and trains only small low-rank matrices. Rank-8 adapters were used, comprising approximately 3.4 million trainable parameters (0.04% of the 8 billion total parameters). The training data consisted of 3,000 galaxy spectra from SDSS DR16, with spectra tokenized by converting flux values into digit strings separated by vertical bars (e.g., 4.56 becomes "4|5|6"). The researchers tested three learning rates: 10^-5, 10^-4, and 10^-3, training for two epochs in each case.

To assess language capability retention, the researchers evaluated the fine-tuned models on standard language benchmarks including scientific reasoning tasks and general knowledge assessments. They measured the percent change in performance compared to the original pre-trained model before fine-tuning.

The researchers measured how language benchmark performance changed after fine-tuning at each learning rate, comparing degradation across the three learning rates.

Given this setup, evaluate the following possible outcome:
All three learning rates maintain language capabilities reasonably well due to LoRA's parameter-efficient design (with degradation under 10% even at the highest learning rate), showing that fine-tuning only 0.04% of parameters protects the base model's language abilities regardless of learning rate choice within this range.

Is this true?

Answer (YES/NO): NO